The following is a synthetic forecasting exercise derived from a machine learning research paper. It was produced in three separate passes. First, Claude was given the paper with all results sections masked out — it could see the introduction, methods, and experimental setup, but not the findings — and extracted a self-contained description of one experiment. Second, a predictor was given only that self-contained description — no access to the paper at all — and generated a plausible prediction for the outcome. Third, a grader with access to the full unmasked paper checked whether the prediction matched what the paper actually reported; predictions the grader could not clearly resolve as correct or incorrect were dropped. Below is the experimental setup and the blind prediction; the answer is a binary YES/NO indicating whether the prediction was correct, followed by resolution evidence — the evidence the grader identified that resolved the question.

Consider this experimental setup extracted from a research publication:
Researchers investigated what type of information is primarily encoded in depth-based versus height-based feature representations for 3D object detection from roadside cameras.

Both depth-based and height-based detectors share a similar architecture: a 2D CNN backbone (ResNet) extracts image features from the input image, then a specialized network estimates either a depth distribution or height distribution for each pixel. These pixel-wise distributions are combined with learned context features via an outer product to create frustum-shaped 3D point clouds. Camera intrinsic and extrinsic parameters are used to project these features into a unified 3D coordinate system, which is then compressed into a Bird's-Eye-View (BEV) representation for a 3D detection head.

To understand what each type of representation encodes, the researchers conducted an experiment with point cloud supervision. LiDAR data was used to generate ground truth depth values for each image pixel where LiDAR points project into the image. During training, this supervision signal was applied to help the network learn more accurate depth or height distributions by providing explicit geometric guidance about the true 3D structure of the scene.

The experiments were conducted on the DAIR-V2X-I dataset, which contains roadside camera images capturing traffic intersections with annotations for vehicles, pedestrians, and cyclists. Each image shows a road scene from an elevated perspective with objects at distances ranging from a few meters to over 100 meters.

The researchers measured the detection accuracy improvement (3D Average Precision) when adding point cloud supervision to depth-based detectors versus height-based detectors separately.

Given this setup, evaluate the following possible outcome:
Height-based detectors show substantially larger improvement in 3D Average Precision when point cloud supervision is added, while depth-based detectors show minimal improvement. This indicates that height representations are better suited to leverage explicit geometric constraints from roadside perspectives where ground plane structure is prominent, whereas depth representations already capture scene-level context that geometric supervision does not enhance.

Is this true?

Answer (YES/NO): NO